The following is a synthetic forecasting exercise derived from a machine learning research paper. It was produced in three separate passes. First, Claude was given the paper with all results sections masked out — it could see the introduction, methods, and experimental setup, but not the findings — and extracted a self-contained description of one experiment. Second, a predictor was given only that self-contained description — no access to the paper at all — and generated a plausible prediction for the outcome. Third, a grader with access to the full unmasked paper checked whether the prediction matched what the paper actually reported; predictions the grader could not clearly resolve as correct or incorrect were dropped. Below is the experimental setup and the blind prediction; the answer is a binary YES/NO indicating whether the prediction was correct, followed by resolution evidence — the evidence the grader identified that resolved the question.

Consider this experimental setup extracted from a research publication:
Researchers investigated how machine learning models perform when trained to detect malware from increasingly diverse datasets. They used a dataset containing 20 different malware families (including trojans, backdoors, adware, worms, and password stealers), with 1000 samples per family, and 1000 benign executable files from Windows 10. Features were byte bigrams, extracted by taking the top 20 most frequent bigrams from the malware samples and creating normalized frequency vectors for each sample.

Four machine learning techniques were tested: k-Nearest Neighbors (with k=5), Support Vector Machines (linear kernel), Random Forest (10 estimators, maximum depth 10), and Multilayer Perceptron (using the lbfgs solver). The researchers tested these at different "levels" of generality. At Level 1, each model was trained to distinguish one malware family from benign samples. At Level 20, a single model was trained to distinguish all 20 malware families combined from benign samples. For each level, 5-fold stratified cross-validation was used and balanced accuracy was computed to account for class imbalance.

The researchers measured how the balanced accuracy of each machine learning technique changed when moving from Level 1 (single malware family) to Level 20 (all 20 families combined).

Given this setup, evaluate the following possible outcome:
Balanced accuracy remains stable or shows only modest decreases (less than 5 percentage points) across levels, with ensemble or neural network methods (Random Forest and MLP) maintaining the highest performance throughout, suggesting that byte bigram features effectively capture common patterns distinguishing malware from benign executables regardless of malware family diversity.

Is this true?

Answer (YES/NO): NO